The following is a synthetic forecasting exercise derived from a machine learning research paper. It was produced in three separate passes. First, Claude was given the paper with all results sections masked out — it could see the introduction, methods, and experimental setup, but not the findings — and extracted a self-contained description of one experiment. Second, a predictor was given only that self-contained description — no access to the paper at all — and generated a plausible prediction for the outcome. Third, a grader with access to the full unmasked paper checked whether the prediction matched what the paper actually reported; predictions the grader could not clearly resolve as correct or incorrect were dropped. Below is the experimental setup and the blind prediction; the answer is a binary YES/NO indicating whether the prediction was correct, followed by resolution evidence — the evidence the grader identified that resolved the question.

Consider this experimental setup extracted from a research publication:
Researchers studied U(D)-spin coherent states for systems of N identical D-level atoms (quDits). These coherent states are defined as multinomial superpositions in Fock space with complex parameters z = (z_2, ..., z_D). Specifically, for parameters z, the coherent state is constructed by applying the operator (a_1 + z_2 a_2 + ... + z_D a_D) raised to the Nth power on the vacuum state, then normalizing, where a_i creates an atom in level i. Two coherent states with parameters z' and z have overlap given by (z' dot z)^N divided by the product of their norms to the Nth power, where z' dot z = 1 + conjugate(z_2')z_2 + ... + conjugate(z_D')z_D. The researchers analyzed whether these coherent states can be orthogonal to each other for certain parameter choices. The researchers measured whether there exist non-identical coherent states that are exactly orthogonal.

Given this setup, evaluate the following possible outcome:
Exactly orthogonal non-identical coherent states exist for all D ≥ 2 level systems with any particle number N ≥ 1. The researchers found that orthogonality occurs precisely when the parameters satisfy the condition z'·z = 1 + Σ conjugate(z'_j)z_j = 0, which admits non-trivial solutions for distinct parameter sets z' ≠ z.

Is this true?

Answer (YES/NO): YES